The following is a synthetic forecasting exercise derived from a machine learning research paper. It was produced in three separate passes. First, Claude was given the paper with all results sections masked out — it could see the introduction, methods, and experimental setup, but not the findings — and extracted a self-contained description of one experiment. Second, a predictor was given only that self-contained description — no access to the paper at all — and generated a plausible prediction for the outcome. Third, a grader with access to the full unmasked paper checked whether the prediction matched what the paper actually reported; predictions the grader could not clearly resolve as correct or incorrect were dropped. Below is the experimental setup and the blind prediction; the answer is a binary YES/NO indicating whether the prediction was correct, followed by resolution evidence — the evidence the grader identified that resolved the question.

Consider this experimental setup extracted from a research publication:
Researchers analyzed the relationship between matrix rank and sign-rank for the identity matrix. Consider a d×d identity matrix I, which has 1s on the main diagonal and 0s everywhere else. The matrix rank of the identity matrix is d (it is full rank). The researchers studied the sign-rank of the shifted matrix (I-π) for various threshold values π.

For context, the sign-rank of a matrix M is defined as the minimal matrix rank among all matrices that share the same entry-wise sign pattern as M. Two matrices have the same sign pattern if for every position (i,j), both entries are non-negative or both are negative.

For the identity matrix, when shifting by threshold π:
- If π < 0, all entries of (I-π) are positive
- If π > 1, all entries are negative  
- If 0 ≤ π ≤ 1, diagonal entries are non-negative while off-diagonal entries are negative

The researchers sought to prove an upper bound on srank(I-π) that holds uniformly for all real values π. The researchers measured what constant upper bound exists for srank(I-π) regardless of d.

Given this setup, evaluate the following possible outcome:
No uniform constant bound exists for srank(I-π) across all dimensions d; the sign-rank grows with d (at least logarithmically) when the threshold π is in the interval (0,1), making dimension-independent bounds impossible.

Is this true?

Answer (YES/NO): NO